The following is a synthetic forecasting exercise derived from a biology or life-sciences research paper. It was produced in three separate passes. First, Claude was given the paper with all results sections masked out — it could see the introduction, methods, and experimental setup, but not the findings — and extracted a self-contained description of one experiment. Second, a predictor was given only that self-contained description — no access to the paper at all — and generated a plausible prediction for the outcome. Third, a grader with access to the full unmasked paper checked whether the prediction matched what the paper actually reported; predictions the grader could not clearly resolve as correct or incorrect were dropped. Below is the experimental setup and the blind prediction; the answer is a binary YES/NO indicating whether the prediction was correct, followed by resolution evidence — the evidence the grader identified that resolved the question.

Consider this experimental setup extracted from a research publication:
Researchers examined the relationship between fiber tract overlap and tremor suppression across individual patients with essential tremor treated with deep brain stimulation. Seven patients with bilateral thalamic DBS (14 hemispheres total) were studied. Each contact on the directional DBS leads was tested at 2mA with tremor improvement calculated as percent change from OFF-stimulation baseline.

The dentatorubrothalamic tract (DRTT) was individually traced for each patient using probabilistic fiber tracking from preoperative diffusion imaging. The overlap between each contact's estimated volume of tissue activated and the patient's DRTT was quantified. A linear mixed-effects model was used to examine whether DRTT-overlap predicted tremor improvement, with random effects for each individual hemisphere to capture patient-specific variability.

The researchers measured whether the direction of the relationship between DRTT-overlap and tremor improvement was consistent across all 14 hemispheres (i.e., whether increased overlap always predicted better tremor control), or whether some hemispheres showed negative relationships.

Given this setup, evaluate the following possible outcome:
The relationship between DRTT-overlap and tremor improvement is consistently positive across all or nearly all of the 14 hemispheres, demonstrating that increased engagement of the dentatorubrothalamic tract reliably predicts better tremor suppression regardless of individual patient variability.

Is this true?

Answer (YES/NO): YES